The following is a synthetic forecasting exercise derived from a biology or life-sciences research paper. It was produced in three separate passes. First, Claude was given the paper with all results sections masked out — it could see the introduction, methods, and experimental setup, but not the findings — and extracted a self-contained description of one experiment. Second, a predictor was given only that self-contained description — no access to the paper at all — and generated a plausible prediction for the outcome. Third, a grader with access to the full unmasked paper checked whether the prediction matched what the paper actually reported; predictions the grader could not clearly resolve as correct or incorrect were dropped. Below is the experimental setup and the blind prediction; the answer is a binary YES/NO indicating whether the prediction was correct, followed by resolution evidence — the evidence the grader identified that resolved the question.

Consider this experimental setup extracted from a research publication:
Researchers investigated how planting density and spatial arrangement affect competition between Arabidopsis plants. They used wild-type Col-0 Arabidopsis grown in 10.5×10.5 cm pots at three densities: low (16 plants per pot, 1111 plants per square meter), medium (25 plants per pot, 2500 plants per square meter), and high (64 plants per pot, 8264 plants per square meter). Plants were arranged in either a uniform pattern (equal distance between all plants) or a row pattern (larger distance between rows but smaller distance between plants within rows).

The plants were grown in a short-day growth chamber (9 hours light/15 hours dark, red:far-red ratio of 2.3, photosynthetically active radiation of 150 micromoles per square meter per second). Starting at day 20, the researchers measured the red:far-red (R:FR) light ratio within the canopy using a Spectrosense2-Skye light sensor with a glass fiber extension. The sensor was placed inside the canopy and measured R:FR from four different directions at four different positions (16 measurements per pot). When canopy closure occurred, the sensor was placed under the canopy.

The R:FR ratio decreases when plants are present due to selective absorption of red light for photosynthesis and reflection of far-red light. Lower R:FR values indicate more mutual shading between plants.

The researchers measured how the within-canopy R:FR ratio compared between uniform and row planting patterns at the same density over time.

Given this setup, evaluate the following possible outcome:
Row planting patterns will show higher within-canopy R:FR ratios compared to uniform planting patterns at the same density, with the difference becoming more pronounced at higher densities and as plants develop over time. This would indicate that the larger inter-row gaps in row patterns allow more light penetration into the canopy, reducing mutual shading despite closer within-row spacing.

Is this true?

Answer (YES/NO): YES